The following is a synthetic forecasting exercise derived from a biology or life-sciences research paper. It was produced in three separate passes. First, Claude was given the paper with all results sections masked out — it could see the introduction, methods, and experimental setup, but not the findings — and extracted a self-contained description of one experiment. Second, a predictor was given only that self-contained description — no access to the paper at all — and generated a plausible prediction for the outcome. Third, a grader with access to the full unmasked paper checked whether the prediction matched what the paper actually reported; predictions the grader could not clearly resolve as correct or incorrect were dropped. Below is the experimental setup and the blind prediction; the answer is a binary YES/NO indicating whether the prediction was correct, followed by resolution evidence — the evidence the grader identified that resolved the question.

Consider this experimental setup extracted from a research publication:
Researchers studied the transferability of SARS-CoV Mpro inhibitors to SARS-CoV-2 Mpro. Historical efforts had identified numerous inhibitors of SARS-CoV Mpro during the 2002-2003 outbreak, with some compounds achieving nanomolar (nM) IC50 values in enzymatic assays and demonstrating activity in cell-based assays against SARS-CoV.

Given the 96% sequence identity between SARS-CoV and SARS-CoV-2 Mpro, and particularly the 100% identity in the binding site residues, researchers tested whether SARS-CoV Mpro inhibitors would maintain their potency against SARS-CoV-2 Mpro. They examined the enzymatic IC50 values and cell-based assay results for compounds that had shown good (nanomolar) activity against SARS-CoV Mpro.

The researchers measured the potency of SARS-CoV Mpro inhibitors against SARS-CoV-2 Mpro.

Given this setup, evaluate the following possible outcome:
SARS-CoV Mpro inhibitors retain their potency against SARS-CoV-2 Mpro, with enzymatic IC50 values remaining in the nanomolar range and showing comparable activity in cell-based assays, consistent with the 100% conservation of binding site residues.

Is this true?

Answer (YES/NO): NO